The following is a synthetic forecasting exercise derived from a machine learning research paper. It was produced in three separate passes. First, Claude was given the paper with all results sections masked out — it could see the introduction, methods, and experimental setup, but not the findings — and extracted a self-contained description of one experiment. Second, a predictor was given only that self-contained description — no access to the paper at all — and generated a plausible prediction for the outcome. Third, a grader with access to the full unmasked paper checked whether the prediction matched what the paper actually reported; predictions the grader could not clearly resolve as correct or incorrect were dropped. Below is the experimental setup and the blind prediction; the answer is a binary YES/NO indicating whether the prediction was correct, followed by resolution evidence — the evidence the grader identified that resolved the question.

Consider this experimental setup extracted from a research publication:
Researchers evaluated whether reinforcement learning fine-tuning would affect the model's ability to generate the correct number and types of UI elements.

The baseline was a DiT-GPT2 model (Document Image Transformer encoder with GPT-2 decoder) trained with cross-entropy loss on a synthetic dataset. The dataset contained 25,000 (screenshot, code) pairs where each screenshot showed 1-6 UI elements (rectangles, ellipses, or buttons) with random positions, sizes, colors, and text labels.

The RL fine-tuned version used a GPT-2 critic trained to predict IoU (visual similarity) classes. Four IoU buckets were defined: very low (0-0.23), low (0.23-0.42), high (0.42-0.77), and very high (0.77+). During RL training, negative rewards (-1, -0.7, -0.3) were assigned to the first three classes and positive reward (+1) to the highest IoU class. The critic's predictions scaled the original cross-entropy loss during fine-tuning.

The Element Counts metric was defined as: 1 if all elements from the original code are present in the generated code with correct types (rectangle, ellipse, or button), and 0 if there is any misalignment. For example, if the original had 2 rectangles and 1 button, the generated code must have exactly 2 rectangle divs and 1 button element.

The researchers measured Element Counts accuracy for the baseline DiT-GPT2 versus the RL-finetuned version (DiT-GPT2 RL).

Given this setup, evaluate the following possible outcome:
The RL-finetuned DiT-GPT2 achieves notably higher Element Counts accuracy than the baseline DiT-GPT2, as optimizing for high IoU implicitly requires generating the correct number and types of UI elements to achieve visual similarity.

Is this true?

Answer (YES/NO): NO